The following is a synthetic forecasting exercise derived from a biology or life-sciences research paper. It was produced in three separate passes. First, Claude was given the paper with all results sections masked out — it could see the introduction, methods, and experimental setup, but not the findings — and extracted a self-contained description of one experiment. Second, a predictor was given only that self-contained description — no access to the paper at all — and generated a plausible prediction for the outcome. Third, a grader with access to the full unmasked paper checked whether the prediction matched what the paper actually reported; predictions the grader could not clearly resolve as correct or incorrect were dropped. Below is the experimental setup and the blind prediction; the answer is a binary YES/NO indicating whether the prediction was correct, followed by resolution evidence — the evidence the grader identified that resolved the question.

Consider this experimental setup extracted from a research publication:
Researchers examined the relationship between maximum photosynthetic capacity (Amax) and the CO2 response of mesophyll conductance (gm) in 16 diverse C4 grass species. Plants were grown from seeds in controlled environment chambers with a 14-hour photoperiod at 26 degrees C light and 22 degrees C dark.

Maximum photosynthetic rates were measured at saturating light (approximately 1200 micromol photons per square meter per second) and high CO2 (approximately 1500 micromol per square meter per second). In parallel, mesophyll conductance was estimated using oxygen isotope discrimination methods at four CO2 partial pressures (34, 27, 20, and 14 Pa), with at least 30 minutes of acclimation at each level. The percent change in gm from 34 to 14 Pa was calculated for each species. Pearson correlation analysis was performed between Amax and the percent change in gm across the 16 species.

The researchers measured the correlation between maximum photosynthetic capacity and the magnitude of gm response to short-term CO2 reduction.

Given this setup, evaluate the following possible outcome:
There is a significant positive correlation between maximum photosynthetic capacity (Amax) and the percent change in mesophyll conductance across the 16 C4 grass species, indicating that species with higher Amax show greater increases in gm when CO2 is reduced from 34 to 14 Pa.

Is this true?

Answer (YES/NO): NO